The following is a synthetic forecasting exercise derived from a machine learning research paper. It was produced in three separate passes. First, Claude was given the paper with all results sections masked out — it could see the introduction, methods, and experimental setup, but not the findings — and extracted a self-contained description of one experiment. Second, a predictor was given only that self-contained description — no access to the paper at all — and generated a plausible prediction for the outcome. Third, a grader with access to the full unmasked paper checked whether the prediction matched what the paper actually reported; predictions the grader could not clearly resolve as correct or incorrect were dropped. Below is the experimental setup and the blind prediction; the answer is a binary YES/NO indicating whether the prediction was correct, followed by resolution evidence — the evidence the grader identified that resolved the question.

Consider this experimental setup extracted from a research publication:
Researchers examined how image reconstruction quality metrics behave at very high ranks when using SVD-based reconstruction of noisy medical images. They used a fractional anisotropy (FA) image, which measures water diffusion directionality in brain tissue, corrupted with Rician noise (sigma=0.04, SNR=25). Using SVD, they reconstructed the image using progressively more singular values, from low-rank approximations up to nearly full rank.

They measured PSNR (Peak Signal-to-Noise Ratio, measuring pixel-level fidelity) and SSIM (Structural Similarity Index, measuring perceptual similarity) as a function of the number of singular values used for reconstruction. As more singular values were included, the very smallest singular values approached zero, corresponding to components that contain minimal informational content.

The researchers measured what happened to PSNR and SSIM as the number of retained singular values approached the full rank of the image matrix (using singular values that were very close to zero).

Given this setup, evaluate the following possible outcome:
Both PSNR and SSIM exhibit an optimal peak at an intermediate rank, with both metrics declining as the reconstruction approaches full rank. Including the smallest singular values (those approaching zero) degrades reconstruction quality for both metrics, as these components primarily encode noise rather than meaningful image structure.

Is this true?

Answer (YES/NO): NO